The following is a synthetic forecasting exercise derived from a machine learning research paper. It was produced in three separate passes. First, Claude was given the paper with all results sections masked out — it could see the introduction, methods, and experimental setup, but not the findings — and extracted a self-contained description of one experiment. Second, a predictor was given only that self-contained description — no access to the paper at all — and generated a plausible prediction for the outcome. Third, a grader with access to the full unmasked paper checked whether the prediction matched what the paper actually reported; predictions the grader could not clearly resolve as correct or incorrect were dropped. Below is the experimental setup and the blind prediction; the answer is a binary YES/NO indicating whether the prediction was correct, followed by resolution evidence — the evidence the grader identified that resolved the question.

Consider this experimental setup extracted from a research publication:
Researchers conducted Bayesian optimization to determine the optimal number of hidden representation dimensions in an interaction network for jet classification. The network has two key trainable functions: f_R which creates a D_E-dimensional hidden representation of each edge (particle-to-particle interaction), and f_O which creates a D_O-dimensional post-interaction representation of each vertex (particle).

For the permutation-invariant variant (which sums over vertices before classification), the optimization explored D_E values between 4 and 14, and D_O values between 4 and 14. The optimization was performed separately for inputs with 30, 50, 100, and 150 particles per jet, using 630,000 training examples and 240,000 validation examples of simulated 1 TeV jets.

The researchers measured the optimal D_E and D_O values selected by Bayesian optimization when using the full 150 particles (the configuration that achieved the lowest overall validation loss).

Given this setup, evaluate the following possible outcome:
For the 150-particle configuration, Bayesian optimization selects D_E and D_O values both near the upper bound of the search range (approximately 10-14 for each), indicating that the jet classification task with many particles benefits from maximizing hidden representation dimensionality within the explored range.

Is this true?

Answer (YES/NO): YES